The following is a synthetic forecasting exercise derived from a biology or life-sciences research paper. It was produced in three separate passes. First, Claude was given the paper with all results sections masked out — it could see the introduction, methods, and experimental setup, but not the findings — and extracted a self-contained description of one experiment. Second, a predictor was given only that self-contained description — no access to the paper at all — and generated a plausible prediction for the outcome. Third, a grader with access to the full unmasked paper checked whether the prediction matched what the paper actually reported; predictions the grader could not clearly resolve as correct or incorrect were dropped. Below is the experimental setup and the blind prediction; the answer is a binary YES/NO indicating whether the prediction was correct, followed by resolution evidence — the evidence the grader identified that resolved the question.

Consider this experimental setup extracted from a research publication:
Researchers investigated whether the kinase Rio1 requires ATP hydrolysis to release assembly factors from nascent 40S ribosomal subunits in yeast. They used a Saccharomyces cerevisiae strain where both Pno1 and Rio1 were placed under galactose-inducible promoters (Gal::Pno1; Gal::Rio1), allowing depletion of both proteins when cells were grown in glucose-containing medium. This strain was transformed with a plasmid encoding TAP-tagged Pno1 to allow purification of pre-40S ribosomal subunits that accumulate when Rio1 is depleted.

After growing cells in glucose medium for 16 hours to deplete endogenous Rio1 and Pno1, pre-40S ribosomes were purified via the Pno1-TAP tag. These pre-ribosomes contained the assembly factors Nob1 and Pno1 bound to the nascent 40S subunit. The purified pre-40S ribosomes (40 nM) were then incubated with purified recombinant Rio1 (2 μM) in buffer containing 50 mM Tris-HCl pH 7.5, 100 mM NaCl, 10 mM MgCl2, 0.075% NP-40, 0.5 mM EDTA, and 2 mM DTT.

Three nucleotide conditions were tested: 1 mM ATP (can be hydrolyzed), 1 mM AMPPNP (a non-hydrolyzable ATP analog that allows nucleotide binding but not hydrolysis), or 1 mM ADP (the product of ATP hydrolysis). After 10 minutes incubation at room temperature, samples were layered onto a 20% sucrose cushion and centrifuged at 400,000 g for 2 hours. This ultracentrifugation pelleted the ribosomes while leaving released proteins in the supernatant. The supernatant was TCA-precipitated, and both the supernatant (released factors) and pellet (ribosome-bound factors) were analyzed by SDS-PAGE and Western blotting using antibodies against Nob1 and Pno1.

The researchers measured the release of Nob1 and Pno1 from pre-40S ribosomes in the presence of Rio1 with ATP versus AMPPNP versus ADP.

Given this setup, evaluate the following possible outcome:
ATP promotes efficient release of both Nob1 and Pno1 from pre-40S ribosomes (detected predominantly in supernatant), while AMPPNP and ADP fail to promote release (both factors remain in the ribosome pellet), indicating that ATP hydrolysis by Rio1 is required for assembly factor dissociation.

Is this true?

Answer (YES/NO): NO